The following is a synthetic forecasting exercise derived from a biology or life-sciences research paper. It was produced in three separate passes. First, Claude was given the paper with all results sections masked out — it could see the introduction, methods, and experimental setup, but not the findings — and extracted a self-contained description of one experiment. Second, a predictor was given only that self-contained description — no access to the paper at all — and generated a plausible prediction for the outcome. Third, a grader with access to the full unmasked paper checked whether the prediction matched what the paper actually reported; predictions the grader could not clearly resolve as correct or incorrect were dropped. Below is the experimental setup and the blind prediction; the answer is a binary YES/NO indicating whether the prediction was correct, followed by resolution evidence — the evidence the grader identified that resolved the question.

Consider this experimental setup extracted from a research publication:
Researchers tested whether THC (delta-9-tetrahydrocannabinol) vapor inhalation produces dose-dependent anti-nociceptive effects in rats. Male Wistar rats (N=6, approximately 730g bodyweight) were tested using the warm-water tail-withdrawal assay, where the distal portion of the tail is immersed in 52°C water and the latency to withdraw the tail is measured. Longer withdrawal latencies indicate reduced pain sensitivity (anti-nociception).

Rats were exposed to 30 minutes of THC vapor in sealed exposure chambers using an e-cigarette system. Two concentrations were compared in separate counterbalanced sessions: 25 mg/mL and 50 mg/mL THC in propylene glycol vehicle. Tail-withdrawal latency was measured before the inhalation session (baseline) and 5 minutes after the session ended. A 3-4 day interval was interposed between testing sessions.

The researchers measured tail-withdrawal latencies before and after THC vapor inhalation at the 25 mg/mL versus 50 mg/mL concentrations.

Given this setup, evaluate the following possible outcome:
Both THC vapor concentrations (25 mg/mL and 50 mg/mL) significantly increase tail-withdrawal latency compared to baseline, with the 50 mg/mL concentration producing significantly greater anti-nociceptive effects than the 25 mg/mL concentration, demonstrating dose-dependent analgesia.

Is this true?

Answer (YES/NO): NO